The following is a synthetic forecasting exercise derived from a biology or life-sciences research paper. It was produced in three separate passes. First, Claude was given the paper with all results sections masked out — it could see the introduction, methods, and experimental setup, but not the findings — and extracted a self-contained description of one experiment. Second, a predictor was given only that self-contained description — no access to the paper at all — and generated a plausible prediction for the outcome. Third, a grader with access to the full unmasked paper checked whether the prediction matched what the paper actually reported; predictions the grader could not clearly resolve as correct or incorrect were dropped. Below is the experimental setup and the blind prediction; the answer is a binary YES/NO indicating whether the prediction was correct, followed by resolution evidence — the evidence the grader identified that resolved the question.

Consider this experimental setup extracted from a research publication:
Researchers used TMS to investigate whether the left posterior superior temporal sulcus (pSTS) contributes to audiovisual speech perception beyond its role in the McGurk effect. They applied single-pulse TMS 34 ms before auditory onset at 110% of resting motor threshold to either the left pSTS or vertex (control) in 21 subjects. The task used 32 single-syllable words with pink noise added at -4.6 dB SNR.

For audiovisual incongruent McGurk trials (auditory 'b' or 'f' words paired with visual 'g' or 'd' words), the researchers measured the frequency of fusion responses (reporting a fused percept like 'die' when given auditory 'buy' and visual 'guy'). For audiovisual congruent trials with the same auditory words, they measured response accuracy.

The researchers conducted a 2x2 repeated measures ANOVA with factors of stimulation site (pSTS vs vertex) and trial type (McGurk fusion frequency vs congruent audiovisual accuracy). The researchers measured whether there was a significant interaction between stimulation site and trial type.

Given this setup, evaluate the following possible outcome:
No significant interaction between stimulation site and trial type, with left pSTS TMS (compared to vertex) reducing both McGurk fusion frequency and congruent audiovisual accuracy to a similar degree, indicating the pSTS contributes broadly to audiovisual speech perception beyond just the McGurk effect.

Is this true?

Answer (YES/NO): NO